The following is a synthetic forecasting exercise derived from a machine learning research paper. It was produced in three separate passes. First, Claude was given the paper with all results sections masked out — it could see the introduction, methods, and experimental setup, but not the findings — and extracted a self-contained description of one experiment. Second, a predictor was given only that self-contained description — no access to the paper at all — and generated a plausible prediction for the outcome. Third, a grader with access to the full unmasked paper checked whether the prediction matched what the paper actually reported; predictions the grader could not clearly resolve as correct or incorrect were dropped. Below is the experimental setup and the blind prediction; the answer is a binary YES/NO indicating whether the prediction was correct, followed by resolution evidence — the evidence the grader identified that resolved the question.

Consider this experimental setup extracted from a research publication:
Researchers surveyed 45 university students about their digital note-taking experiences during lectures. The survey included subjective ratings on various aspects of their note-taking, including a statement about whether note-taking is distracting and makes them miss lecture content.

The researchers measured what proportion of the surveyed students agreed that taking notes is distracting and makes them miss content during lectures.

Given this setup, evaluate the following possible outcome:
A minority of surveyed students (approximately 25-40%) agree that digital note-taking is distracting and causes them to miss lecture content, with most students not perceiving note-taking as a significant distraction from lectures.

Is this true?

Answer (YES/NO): YES